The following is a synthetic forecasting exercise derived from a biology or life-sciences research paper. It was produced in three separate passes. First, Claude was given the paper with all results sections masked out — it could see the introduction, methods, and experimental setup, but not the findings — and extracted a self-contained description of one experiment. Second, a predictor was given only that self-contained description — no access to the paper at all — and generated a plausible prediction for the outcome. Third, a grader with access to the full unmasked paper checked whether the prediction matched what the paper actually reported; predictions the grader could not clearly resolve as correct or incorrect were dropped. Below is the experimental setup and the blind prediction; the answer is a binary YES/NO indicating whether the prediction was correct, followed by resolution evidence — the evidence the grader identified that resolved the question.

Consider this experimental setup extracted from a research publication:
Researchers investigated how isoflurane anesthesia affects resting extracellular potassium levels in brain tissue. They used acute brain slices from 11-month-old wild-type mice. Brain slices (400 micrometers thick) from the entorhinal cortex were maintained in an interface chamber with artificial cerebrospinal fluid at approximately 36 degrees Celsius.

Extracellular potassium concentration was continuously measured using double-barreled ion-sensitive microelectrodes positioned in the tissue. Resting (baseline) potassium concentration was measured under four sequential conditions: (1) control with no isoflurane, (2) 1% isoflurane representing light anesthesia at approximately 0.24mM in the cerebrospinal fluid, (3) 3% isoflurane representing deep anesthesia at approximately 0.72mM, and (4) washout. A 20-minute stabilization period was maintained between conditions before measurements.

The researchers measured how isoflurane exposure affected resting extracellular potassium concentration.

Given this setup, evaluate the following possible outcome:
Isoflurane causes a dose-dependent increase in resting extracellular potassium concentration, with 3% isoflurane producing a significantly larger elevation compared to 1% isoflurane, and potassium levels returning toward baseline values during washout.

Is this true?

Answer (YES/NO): YES